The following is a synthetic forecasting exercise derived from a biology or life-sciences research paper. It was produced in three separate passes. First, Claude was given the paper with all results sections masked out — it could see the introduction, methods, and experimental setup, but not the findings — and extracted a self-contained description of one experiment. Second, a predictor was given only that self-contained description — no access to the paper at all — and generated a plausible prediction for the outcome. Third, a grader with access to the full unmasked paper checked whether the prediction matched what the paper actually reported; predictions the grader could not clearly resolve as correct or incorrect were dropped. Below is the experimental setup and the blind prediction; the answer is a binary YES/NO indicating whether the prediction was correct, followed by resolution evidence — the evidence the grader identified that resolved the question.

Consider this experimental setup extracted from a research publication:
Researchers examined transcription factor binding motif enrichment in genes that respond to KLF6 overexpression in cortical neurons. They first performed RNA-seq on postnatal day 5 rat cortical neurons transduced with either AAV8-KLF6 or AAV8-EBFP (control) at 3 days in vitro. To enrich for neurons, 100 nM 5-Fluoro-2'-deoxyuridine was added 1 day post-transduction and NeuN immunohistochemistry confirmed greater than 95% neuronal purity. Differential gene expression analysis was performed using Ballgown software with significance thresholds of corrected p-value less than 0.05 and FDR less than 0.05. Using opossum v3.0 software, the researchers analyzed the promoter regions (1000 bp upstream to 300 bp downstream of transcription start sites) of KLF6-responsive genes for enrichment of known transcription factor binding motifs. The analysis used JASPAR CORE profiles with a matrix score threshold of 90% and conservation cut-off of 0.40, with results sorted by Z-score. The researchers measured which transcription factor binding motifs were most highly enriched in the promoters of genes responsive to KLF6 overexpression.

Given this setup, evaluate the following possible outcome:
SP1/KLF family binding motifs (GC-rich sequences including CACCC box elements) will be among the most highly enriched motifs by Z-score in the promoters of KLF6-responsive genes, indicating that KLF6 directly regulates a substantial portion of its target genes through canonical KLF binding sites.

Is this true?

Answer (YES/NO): YES